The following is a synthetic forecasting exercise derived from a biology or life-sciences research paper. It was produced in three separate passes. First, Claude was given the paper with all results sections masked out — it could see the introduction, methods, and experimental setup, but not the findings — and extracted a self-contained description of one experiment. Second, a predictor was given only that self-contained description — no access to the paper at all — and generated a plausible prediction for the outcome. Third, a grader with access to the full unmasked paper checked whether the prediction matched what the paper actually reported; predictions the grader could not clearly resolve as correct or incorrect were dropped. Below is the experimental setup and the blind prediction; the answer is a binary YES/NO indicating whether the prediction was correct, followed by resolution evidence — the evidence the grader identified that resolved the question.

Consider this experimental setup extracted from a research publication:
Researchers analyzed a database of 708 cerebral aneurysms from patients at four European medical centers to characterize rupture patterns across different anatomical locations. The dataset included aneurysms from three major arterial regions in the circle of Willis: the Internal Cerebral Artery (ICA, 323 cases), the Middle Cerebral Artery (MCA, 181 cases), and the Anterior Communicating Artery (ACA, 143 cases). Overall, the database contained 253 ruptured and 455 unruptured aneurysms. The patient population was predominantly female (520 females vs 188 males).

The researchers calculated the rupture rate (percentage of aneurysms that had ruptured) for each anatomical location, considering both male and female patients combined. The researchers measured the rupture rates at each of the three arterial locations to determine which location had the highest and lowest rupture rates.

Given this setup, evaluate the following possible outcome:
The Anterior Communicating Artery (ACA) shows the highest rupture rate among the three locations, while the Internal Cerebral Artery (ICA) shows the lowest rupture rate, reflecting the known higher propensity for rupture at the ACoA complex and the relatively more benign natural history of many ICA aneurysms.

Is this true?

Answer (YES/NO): NO